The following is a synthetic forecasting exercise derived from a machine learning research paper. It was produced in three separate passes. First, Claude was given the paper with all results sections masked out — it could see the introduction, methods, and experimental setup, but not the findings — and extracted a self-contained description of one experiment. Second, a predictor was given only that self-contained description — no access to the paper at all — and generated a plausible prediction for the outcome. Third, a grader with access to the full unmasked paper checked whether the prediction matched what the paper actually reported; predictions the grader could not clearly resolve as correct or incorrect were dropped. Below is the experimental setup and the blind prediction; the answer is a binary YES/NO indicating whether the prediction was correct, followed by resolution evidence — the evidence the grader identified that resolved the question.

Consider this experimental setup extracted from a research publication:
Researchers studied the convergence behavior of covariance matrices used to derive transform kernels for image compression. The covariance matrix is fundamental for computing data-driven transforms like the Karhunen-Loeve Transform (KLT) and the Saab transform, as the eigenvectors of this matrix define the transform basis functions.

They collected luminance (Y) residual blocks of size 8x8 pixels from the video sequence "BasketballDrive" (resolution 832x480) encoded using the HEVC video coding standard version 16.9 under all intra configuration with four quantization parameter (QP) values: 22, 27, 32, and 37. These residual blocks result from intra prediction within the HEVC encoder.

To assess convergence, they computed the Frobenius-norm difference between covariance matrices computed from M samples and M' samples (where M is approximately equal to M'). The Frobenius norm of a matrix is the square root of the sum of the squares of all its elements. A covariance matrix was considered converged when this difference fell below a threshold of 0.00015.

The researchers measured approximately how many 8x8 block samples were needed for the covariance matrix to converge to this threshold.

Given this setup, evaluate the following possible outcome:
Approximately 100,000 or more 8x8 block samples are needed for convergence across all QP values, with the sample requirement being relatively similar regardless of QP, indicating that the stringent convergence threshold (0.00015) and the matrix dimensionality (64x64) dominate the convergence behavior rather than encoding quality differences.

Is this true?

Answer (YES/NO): NO